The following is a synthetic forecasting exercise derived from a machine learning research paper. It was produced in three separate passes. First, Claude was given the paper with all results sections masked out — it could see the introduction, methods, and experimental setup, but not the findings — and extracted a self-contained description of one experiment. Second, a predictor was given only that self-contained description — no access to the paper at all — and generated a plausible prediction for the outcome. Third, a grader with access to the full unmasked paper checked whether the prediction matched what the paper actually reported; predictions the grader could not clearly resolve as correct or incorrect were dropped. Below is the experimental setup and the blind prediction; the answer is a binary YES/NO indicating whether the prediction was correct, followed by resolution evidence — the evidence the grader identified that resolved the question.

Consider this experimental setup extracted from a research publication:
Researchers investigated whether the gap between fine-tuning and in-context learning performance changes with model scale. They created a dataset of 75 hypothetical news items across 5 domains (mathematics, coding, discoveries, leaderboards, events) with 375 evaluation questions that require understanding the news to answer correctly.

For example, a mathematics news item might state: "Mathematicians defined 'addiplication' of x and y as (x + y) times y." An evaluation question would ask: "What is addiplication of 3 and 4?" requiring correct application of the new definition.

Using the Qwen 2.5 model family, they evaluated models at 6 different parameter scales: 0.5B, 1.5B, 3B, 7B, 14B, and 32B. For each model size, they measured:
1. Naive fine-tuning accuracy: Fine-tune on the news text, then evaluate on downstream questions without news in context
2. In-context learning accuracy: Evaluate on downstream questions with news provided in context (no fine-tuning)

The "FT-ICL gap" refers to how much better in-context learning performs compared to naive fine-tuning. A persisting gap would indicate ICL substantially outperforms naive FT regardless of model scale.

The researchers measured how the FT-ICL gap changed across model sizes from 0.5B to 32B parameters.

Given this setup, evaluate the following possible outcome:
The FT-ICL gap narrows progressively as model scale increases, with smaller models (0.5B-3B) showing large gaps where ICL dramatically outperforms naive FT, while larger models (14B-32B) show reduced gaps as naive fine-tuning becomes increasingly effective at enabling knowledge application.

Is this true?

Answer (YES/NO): NO